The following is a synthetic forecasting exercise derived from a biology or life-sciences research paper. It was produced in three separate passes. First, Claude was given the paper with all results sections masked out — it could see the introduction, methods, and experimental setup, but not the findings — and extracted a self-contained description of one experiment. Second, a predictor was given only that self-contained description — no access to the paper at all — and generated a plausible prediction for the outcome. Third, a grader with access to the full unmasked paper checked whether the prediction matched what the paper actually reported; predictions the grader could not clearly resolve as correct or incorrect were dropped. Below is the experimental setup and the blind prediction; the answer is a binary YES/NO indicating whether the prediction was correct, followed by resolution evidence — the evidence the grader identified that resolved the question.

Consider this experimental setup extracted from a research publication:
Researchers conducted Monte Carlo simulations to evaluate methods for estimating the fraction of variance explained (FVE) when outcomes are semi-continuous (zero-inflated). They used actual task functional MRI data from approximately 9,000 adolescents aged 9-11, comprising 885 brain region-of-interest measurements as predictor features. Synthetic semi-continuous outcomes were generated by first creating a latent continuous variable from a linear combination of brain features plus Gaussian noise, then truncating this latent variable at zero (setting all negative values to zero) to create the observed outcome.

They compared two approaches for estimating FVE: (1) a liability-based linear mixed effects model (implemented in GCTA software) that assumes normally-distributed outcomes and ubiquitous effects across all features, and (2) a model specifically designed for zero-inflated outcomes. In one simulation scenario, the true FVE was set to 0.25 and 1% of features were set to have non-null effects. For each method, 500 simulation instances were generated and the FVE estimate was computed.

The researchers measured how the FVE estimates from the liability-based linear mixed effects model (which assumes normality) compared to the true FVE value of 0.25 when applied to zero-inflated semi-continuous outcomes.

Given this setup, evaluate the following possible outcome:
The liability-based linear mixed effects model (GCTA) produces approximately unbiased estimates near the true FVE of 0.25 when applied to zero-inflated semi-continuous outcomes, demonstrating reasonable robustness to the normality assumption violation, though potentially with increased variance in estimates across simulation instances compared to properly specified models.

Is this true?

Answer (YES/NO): NO